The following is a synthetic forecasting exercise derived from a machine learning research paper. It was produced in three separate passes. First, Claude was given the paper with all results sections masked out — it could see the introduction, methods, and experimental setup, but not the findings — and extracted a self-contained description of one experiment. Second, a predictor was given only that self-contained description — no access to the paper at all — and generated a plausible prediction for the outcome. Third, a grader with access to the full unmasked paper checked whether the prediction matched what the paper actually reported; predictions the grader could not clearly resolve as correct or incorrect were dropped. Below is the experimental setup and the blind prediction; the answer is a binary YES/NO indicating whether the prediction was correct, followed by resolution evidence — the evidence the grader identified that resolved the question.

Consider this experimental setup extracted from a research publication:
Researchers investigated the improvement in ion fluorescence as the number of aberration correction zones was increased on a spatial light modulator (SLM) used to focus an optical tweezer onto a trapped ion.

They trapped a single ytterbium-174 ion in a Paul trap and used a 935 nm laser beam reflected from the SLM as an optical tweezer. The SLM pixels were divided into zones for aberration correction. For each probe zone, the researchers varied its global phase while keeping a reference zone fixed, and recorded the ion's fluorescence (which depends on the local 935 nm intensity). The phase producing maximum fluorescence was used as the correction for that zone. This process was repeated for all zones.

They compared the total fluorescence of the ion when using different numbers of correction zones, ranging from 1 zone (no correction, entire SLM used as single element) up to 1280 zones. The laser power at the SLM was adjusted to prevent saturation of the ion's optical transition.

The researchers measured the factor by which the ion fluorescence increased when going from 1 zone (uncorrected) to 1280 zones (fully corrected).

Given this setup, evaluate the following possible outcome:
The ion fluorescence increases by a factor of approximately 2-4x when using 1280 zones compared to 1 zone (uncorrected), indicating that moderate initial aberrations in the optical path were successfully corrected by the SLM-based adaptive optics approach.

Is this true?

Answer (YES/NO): NO